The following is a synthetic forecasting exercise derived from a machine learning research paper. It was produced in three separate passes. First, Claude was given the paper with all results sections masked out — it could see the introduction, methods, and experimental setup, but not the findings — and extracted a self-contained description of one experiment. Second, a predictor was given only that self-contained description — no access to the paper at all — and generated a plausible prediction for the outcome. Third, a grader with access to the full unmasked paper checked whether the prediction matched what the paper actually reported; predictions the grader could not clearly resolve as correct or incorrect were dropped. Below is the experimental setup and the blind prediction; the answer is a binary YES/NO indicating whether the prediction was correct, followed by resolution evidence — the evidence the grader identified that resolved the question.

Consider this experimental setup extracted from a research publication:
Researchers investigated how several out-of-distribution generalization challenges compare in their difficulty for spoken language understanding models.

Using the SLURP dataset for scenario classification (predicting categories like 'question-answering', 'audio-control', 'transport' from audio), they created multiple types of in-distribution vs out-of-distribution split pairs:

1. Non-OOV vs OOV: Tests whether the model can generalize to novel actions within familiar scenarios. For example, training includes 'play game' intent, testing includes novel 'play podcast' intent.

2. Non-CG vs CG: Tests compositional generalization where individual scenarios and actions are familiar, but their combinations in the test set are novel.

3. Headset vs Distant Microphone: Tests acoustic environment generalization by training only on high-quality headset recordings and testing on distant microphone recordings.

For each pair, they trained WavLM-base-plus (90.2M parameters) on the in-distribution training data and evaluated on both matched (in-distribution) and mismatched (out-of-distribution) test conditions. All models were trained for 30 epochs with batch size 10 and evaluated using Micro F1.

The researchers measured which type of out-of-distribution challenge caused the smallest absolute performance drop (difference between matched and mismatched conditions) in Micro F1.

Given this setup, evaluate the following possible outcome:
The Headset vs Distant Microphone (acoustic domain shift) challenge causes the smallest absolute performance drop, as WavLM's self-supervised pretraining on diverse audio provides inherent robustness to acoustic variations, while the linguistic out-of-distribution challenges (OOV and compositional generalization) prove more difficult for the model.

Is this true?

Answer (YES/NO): YES